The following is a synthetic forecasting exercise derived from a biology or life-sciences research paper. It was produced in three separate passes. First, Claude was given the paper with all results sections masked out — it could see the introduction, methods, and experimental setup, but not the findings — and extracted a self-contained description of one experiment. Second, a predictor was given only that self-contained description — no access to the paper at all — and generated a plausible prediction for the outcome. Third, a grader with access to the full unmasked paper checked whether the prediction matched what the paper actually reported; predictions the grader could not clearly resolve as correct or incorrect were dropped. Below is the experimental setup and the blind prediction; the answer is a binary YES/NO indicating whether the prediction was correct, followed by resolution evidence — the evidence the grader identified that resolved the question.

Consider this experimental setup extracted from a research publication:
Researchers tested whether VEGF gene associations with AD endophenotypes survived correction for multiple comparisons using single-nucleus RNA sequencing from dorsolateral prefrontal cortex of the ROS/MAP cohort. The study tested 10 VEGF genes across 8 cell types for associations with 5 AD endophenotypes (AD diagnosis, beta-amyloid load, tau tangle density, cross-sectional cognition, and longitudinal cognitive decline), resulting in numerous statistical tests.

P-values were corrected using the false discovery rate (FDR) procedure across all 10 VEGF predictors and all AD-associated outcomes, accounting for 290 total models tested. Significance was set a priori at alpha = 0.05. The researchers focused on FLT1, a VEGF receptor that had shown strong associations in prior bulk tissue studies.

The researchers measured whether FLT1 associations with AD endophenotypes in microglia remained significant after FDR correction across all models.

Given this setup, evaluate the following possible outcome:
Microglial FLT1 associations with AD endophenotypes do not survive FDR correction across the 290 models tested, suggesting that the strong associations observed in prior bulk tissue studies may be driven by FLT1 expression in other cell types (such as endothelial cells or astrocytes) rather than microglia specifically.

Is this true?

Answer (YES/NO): NO